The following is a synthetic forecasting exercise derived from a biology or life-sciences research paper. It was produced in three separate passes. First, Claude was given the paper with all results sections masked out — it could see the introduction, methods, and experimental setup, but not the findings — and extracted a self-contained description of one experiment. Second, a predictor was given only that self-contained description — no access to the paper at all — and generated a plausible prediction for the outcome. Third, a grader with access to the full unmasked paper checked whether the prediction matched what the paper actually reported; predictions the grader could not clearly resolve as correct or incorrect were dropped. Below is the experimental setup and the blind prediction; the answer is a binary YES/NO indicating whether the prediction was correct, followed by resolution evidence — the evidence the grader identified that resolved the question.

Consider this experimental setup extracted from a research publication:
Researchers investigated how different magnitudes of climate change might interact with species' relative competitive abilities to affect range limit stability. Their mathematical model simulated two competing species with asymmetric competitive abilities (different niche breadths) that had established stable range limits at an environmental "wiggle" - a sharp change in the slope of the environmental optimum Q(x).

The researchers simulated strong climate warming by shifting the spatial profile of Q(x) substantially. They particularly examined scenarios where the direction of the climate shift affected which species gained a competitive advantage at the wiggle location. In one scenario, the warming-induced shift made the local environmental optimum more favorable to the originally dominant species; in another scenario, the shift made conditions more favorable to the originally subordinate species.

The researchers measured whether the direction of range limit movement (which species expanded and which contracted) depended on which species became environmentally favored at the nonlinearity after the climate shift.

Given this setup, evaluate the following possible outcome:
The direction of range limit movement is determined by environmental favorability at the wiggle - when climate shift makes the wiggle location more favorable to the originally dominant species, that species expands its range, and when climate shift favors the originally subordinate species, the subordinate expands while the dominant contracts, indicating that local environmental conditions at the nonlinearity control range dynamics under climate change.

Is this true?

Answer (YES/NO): NO